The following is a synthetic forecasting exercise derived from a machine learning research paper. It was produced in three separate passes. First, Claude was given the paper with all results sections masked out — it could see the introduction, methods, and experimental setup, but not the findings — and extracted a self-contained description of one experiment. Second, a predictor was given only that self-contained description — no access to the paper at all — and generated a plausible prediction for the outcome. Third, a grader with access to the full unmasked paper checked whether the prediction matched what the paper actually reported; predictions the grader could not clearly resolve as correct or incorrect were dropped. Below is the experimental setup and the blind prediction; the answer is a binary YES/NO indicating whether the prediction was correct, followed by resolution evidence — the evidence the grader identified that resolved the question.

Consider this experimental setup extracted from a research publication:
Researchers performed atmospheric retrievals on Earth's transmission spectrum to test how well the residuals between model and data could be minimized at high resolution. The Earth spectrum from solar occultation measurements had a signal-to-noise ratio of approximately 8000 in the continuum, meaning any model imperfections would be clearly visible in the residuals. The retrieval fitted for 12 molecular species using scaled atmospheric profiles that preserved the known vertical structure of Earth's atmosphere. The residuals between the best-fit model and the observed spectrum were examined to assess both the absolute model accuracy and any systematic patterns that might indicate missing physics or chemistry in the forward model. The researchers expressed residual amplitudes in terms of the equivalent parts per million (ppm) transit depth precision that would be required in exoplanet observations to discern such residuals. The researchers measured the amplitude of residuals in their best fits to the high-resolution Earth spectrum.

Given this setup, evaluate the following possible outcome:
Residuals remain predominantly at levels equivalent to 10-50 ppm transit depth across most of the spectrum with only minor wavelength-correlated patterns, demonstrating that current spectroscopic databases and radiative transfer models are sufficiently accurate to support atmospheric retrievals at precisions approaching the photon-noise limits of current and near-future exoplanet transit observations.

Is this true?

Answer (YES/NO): NO